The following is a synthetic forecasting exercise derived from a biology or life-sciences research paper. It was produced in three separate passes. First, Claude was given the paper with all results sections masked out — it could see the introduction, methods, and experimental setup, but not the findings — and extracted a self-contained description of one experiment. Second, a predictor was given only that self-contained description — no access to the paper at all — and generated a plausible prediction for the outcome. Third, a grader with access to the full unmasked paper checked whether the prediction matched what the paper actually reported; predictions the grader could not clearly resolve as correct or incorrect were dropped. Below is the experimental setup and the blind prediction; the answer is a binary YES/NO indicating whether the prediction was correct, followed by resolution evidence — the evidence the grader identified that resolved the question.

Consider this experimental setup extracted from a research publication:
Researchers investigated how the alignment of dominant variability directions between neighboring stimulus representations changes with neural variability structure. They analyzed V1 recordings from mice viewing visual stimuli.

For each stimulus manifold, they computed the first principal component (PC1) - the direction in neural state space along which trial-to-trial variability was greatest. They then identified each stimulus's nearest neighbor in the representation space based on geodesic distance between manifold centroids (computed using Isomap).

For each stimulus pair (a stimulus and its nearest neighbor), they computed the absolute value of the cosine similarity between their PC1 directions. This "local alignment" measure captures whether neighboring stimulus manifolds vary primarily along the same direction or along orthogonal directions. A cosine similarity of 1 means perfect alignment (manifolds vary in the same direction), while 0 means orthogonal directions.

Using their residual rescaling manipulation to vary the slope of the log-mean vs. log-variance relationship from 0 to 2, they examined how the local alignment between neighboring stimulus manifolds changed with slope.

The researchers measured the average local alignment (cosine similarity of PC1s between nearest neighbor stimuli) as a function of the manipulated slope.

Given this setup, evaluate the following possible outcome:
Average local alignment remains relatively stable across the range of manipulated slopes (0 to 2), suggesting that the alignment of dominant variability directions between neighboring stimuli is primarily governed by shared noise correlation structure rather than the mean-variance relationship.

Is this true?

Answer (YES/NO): NO